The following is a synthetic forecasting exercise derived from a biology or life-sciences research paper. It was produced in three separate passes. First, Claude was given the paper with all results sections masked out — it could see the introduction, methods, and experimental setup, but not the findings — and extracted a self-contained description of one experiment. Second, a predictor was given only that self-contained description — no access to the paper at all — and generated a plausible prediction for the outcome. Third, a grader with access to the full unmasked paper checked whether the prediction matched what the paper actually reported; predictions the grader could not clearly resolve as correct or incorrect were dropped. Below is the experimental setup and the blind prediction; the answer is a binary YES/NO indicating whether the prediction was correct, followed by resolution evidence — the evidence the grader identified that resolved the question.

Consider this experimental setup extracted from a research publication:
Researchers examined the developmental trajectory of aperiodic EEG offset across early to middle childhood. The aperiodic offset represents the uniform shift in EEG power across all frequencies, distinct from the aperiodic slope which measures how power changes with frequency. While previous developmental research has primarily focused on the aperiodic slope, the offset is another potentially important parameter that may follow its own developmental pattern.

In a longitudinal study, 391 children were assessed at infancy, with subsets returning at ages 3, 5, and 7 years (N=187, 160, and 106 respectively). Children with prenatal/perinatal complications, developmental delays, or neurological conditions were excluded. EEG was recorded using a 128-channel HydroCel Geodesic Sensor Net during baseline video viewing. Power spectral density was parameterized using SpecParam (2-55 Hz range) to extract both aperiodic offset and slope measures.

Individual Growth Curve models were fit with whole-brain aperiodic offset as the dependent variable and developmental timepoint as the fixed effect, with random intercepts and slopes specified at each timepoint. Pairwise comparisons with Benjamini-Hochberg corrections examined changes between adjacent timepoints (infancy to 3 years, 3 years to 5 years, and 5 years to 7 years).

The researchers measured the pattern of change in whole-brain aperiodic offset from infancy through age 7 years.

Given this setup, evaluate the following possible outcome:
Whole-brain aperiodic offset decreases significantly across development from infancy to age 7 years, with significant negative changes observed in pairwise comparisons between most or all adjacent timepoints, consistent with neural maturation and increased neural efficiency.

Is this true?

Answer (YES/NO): NO